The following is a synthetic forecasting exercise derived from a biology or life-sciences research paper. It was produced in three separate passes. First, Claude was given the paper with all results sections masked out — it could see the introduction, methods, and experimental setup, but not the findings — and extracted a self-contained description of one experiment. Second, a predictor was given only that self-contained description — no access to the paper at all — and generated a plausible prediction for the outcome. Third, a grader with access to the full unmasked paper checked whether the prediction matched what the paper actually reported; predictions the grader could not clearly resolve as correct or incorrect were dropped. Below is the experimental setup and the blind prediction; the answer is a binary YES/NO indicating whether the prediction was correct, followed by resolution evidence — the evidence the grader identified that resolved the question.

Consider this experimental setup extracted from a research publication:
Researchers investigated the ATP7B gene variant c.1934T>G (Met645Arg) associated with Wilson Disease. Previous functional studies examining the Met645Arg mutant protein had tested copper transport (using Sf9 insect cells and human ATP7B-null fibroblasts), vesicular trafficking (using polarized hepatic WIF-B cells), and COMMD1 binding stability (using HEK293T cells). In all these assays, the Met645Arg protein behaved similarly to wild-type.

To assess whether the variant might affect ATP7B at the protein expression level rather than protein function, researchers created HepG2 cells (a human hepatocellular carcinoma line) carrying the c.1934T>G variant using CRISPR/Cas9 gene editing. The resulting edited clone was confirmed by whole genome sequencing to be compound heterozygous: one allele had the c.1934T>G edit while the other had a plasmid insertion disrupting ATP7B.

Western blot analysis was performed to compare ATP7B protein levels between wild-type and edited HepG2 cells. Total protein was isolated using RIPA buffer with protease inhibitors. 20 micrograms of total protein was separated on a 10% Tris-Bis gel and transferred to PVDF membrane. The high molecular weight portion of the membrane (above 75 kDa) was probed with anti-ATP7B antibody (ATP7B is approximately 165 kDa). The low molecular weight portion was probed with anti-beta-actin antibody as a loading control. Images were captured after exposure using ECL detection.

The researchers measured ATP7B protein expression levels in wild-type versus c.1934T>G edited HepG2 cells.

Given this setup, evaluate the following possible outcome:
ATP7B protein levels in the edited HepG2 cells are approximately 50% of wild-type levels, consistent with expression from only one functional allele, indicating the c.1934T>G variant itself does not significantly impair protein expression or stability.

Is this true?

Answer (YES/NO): NO